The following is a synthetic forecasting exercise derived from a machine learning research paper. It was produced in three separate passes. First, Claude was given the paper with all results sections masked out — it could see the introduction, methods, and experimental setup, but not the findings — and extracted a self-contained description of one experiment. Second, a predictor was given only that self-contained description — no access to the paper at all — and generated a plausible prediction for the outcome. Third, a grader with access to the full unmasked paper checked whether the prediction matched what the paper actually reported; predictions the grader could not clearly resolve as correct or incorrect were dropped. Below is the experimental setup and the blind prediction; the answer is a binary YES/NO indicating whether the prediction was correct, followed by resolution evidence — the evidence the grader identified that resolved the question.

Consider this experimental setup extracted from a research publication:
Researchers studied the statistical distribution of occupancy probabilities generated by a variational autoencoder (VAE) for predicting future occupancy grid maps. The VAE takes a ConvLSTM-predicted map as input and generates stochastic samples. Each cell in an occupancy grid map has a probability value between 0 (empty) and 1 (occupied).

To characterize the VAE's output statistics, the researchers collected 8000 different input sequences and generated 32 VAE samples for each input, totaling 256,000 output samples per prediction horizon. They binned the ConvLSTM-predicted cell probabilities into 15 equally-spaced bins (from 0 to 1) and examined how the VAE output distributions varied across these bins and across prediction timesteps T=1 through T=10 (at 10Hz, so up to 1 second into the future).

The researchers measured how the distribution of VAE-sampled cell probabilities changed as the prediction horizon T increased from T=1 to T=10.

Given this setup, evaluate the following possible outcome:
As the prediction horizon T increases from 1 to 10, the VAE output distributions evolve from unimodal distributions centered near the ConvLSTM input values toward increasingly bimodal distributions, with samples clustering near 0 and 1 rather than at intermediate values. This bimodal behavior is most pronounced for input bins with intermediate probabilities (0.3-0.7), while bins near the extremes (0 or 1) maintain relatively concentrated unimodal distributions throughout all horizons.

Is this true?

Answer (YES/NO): NO